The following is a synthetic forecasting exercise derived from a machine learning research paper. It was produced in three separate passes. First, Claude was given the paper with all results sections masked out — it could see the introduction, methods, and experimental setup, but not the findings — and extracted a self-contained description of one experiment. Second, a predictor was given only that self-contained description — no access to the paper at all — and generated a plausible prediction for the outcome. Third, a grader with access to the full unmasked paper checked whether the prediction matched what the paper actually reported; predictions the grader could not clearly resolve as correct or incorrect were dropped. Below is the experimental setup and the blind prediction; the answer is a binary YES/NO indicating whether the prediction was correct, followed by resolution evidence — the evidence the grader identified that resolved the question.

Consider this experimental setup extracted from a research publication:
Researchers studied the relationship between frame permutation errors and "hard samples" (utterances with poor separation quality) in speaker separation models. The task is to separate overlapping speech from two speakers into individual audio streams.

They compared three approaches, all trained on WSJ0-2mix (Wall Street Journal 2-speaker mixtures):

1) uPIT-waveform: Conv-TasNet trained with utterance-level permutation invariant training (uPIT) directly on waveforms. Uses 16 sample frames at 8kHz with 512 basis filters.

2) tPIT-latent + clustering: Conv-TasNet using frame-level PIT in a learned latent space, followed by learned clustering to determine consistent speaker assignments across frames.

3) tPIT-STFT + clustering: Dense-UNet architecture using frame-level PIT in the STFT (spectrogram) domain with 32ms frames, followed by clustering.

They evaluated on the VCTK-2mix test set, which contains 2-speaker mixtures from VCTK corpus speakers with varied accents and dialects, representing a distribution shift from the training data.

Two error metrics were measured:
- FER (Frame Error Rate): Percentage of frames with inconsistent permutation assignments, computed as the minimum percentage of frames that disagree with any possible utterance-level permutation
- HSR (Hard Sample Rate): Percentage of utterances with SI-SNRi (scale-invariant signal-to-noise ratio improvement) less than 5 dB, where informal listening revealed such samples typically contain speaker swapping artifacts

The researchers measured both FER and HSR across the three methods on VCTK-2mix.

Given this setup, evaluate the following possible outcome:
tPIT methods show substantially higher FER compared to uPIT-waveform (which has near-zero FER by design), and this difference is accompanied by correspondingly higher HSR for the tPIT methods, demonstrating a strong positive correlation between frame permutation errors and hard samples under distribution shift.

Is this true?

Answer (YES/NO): NO